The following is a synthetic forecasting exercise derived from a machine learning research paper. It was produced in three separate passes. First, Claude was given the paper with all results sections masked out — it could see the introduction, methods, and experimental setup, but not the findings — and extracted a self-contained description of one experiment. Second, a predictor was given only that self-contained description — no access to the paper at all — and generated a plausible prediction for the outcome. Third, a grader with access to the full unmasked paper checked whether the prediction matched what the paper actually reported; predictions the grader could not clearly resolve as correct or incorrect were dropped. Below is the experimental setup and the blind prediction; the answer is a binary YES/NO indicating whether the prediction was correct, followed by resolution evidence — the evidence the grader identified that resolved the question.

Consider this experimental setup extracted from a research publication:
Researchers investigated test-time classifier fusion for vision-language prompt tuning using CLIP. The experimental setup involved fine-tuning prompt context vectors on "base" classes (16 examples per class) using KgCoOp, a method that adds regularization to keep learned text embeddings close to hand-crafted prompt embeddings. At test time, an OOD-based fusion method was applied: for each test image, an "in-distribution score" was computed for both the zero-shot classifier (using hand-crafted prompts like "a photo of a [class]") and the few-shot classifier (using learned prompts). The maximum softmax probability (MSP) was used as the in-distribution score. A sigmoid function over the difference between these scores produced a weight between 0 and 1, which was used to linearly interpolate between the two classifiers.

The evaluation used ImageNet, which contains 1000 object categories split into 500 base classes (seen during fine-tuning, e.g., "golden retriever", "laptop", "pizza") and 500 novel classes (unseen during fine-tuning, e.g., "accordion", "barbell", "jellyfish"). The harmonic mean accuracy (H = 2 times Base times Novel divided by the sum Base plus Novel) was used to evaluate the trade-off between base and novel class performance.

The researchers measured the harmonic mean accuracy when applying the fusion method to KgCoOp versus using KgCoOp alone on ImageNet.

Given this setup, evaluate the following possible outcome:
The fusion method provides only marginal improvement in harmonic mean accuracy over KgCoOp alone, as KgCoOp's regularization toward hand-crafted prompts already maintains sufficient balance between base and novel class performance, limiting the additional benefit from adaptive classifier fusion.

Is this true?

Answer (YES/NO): NO